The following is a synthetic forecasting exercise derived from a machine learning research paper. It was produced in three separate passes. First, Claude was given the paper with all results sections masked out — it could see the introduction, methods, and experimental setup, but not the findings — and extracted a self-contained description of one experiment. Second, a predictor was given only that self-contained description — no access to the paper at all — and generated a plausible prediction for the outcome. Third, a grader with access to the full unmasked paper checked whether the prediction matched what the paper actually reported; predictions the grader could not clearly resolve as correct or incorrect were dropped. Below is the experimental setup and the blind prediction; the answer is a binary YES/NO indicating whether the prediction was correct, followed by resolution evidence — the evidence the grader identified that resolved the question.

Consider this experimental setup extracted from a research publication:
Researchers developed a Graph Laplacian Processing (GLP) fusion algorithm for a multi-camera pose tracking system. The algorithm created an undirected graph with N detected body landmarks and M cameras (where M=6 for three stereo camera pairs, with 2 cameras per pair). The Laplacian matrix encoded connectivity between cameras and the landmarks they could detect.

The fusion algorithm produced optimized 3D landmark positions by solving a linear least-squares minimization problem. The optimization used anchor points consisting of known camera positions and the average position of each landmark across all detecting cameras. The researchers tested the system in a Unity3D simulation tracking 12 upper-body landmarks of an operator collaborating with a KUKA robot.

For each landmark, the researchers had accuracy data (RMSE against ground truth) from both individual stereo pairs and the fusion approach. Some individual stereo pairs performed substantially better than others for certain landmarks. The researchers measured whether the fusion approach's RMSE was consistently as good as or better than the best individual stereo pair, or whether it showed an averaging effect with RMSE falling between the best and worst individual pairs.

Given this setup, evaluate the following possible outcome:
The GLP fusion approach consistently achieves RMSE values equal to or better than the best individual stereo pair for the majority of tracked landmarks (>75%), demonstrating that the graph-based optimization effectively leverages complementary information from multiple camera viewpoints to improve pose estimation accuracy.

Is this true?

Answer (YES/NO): NO